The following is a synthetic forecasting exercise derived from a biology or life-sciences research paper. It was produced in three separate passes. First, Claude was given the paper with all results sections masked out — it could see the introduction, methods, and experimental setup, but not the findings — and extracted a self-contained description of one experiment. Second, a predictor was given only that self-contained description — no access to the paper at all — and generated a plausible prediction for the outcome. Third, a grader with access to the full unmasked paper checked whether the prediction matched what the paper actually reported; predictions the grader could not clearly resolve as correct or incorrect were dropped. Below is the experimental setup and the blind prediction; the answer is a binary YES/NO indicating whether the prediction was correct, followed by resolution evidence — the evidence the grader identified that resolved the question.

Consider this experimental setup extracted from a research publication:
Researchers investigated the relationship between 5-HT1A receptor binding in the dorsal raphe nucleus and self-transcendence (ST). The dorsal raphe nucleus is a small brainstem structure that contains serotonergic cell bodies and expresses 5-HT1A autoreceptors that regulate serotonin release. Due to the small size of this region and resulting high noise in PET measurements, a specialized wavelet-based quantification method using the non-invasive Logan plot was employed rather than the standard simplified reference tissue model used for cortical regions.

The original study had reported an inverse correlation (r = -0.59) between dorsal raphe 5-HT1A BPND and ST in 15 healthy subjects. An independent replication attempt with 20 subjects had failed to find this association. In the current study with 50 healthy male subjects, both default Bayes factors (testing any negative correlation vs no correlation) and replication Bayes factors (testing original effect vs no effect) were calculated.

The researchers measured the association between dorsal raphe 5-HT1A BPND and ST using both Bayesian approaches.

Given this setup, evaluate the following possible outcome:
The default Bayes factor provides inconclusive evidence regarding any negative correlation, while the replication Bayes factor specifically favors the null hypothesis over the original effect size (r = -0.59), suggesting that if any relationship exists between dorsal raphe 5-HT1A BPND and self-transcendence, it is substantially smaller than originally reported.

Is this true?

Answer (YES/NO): NO